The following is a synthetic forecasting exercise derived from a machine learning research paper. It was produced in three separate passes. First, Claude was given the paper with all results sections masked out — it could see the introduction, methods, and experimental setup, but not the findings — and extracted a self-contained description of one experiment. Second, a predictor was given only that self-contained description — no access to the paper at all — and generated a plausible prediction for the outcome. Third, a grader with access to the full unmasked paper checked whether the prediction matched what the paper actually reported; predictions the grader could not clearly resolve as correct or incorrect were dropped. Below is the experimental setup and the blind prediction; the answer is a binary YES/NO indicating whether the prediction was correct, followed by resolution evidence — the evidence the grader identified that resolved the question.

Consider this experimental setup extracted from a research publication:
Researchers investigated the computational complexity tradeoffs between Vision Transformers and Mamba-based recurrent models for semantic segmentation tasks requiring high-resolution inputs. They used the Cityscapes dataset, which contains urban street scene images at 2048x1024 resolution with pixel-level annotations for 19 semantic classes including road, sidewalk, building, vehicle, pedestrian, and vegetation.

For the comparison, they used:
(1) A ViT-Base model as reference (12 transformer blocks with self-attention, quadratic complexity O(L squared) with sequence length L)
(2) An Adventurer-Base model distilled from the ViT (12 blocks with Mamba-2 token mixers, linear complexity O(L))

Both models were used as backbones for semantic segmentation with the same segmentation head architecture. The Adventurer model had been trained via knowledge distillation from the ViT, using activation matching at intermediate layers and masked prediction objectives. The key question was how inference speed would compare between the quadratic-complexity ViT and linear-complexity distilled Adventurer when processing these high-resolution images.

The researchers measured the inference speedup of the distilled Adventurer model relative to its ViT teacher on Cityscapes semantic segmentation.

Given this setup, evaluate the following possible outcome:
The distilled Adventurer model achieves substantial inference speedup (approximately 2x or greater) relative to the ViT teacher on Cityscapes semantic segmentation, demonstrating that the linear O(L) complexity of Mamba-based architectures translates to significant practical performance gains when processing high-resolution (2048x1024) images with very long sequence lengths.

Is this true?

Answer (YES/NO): YES